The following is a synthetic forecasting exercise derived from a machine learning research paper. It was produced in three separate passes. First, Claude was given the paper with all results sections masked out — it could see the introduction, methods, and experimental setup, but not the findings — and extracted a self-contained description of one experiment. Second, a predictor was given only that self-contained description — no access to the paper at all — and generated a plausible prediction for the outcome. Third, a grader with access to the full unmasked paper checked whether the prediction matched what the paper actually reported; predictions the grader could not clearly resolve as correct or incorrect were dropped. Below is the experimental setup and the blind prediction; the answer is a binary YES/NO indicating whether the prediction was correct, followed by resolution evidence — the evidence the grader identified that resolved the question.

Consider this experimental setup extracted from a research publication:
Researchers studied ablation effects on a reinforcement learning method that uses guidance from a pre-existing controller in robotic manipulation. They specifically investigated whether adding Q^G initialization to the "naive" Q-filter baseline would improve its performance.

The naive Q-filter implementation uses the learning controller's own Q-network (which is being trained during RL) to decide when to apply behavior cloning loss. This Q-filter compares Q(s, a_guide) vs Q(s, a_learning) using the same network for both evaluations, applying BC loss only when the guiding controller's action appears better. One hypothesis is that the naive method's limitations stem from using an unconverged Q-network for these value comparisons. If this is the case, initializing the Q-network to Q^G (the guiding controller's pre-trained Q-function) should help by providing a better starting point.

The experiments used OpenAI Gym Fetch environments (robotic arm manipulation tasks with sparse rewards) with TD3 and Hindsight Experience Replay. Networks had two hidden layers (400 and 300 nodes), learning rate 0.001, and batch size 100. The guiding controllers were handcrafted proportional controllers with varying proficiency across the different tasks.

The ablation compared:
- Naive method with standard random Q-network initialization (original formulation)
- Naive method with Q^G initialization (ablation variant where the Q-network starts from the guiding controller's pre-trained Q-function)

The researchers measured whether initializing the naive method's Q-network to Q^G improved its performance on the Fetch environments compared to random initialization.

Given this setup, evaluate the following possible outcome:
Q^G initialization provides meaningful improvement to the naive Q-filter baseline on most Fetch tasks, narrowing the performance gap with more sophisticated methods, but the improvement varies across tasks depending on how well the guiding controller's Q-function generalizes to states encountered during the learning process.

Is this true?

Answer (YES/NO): NO